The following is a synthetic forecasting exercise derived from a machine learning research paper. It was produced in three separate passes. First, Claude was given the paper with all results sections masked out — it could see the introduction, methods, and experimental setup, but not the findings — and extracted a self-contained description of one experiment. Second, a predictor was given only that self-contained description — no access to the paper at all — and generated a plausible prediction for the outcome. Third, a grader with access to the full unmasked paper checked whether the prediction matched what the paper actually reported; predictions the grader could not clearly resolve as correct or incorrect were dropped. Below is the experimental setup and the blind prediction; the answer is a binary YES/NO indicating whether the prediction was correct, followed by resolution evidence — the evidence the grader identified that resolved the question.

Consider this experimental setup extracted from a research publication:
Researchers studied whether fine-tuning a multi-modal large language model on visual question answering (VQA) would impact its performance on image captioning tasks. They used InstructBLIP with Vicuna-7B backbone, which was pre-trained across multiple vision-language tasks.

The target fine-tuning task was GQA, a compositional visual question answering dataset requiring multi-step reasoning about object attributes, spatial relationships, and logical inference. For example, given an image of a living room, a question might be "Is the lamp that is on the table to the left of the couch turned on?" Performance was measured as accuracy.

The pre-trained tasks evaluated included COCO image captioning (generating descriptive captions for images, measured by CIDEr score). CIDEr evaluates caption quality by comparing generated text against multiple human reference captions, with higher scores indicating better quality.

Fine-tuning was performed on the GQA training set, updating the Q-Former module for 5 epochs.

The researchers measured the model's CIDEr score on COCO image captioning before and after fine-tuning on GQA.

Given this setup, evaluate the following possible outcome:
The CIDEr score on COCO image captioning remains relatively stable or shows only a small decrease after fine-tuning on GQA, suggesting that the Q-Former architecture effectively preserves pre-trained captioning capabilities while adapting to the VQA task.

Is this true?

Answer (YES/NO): NO